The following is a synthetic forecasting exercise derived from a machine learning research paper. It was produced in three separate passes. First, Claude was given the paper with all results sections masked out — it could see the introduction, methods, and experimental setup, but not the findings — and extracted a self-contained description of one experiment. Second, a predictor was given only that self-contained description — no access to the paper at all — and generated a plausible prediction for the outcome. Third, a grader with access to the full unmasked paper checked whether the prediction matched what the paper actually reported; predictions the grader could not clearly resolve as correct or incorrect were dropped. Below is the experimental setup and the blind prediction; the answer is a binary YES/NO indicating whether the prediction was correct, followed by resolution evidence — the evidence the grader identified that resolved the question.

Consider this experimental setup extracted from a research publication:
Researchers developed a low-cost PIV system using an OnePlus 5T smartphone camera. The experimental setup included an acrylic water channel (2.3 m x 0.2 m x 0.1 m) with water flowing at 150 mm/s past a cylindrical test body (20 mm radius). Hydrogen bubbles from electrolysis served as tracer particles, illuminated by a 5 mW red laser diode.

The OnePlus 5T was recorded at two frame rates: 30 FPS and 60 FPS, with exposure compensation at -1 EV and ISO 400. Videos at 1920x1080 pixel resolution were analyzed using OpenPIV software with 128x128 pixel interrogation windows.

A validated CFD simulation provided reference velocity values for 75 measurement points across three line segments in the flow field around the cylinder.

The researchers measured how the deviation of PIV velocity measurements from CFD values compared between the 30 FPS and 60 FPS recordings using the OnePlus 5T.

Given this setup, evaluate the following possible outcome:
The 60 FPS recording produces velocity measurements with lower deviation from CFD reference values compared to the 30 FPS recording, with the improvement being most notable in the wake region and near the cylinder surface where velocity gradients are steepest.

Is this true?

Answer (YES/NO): NO